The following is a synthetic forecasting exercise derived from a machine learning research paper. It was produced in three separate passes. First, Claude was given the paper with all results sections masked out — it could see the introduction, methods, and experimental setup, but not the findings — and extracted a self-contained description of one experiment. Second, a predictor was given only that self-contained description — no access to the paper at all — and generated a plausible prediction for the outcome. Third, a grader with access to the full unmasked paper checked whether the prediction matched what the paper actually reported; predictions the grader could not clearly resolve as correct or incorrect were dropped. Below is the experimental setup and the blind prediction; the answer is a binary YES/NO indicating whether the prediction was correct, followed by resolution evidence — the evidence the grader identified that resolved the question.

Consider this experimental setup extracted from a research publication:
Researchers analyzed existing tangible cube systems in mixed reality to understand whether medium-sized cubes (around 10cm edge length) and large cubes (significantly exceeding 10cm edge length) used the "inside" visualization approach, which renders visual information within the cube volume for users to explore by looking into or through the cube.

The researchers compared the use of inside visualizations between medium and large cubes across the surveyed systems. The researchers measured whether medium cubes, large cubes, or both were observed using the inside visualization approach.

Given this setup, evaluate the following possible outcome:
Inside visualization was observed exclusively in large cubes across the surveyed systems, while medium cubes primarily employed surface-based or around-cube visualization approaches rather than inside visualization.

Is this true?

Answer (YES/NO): NO